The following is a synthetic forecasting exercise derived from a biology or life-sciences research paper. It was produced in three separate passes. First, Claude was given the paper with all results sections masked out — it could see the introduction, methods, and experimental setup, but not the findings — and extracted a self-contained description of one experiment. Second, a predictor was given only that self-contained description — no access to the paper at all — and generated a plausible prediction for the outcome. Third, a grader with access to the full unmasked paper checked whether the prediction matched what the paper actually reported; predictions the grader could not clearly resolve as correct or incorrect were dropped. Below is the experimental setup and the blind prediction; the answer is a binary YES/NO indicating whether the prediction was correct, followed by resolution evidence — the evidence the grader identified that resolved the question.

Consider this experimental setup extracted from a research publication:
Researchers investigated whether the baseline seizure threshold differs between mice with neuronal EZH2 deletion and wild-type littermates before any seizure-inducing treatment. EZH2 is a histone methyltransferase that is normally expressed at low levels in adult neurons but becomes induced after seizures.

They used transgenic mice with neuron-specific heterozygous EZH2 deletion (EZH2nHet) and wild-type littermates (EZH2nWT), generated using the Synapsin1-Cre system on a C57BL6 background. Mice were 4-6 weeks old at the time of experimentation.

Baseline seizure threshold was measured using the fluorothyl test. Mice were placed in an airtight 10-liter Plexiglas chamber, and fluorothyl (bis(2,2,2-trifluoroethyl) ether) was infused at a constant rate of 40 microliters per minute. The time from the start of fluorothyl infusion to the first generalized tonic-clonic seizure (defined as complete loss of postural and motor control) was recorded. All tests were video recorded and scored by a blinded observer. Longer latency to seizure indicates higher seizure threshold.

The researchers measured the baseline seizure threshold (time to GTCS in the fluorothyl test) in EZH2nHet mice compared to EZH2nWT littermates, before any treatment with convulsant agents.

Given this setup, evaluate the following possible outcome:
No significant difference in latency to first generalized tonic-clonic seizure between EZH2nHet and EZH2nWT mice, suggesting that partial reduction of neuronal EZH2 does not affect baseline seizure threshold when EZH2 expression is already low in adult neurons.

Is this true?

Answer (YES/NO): YES